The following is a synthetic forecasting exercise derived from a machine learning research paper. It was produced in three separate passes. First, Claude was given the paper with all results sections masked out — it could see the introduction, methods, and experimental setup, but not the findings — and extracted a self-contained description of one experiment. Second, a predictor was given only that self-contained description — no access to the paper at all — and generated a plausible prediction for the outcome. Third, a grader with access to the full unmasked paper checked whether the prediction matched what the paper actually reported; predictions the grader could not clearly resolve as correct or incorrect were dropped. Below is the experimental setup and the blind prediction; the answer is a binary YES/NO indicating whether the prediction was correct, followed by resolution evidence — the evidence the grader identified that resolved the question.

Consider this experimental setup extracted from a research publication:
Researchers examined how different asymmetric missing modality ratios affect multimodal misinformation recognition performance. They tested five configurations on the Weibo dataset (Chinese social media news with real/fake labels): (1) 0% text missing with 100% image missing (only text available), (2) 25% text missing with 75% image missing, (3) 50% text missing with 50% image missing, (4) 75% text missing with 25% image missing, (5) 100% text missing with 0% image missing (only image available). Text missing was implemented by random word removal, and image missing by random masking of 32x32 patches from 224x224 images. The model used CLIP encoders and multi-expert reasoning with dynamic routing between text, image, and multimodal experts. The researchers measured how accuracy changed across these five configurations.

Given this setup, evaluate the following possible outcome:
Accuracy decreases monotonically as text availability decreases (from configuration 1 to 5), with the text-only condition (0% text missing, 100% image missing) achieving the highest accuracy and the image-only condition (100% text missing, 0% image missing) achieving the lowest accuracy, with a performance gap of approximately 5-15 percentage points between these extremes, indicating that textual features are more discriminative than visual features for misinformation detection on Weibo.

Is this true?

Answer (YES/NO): NO